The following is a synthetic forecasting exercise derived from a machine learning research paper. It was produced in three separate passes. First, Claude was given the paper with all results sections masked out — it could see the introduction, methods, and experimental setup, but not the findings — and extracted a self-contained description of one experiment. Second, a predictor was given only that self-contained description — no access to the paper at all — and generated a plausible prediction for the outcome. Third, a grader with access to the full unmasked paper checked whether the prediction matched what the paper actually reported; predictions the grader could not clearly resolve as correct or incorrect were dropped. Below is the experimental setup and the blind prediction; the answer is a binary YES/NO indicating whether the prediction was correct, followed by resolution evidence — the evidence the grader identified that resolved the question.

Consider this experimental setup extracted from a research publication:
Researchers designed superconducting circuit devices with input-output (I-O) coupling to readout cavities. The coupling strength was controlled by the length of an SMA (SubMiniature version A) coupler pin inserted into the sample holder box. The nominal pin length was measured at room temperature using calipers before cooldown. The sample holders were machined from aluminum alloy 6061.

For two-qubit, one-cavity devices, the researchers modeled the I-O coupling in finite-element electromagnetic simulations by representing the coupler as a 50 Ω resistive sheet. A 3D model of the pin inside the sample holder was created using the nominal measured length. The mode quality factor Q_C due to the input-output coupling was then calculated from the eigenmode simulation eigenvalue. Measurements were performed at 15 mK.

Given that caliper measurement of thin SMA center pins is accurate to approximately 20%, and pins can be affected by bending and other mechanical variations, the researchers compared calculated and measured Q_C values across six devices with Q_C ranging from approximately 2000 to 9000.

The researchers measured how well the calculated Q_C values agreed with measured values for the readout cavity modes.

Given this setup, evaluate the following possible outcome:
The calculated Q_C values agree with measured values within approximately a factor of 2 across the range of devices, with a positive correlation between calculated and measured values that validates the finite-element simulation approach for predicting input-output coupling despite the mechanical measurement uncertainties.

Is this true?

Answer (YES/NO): YES